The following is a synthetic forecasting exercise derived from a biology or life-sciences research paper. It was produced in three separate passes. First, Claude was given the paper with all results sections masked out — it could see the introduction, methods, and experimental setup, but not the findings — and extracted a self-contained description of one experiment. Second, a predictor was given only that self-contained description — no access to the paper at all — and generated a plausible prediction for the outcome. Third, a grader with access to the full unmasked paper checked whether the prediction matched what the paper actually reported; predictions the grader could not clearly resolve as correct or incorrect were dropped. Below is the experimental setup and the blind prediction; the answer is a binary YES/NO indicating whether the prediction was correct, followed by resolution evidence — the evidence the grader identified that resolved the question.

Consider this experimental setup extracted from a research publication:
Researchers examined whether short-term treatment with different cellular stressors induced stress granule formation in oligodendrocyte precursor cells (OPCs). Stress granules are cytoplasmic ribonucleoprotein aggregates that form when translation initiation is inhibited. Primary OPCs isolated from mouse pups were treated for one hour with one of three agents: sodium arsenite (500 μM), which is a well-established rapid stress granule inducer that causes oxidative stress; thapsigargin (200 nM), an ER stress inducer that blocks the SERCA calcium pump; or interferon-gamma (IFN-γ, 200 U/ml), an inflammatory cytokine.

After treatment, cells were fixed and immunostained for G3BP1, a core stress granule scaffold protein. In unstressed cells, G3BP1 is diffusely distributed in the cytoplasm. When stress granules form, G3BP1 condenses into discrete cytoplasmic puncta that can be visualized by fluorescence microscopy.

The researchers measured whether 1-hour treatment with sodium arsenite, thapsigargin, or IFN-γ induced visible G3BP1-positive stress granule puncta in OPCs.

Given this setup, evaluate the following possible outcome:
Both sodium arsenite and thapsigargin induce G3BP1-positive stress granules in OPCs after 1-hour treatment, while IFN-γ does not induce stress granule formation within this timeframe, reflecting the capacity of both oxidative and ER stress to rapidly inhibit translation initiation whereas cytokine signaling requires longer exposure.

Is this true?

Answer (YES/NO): YES